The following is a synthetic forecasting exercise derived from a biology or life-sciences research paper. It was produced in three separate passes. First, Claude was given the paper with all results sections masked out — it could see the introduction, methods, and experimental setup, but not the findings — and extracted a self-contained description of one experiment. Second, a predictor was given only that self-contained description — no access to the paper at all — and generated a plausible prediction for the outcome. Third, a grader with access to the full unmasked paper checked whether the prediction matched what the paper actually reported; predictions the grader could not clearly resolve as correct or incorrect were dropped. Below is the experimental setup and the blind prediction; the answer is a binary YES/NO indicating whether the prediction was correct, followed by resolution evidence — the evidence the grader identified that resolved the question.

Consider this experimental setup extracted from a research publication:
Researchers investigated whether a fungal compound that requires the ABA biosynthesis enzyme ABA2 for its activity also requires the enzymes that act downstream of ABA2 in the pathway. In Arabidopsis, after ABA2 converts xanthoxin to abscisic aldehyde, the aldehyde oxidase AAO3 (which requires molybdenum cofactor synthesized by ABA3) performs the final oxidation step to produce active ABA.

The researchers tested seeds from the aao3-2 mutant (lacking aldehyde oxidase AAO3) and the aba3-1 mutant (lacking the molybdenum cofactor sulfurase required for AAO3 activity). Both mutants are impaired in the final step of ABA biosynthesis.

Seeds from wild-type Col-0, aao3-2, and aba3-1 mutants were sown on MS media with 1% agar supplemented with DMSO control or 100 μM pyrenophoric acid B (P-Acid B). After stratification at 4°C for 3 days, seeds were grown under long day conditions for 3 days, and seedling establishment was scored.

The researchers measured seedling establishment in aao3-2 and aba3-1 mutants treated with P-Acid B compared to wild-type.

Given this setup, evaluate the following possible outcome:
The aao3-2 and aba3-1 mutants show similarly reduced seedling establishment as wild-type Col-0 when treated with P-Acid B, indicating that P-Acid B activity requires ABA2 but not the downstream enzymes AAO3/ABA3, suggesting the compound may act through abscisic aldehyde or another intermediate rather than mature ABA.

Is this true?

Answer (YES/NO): NO